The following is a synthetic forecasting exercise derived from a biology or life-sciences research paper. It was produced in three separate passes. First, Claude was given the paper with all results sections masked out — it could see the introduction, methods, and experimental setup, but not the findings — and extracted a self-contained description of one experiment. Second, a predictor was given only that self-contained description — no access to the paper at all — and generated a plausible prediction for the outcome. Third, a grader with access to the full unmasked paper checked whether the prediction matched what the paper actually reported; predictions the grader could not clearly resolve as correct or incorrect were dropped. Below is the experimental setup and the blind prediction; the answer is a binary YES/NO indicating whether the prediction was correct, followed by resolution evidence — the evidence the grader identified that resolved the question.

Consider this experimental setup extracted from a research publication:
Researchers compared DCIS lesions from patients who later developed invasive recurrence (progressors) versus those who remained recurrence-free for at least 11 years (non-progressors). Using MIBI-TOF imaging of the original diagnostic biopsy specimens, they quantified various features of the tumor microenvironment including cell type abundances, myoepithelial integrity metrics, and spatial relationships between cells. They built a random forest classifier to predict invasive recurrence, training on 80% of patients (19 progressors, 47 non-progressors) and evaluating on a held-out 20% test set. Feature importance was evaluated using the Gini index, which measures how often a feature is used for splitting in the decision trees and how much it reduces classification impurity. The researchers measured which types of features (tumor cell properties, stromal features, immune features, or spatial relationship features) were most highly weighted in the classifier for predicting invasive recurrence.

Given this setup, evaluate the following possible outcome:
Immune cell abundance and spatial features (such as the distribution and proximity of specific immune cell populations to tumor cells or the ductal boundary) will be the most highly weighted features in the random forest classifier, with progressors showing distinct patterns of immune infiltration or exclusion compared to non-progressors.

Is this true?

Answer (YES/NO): NO